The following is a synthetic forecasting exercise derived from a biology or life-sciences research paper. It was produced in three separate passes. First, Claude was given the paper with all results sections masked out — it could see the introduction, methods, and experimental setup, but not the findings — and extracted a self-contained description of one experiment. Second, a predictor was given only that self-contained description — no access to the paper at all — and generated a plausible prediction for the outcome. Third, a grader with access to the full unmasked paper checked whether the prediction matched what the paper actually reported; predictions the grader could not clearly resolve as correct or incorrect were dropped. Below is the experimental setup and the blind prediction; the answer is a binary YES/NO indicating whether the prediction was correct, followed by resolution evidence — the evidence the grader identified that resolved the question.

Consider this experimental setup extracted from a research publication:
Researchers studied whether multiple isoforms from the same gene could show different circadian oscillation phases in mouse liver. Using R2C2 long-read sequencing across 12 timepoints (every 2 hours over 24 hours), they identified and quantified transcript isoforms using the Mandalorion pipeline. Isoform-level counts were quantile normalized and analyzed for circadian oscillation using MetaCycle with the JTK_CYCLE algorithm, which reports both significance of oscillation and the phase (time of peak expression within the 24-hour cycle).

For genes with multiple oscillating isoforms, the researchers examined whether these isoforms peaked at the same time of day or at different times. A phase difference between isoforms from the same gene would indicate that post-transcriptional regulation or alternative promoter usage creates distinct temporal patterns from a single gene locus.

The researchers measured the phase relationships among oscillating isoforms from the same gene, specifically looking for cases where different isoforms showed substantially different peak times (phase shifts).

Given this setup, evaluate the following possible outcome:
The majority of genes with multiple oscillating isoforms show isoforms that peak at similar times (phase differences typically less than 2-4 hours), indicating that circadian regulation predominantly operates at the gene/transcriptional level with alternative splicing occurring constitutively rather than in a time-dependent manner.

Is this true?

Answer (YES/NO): YES